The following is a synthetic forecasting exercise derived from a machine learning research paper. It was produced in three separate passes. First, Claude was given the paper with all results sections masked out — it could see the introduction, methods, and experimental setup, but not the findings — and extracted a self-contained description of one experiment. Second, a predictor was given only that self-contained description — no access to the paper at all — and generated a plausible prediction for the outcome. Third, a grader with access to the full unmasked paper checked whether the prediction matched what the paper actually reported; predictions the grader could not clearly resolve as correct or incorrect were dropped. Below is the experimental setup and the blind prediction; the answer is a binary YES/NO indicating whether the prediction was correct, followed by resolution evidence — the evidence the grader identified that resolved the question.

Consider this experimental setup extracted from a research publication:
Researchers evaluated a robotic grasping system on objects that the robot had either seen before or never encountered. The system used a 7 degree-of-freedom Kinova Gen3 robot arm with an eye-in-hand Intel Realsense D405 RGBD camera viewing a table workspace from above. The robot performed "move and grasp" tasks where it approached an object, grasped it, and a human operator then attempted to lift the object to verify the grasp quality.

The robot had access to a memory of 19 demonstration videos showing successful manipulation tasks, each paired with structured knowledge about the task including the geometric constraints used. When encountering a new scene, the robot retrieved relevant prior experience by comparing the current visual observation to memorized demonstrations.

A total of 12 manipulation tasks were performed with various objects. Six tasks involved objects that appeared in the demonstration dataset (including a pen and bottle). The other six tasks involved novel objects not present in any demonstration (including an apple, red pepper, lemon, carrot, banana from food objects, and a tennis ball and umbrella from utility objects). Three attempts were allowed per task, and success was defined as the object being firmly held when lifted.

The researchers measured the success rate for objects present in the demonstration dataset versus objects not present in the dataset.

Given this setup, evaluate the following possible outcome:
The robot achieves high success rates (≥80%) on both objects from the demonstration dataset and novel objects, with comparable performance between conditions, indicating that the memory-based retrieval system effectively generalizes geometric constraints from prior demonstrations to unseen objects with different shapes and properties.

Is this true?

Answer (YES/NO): YES